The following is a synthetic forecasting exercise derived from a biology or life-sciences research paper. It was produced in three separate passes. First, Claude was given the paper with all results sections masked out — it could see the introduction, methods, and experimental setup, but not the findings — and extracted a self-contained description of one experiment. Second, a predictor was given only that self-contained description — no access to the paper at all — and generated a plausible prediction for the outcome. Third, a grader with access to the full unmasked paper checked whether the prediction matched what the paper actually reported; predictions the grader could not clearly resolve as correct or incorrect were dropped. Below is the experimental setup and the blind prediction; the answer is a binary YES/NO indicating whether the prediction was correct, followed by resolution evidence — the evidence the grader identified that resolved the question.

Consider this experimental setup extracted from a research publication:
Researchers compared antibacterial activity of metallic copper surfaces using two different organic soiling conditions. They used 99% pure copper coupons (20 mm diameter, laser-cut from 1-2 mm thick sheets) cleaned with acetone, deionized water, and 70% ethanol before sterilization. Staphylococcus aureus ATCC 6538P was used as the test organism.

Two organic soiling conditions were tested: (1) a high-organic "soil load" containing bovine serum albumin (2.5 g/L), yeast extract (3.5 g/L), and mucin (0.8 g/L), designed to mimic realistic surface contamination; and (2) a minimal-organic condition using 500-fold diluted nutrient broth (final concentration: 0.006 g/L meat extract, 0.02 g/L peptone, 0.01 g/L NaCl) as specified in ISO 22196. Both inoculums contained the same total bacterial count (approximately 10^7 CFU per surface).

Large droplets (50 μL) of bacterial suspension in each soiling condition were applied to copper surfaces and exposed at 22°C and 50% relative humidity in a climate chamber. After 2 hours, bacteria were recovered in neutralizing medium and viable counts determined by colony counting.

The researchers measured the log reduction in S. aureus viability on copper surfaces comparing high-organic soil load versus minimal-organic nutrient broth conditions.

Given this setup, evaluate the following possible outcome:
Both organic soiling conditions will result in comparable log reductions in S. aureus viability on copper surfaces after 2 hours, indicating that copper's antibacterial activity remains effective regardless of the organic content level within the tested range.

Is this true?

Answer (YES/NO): NO